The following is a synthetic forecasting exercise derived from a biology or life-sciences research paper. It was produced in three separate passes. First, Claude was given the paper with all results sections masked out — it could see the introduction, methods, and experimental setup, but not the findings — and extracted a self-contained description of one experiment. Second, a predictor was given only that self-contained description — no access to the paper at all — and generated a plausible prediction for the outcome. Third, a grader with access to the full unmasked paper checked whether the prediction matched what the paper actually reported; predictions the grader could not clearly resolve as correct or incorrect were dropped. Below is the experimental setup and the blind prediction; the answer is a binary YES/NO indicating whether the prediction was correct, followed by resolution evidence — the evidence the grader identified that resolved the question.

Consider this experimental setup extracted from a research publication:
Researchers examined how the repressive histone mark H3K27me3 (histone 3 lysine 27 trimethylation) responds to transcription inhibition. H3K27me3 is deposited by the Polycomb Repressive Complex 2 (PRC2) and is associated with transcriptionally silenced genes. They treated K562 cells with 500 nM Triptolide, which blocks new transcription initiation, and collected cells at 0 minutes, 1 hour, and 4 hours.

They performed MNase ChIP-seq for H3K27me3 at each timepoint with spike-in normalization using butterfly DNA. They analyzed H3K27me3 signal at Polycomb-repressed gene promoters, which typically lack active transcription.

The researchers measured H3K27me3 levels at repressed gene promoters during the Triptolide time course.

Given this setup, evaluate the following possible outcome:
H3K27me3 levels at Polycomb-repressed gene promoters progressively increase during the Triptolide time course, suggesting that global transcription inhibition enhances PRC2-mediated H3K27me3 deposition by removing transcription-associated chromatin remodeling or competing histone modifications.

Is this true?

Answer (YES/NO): NO